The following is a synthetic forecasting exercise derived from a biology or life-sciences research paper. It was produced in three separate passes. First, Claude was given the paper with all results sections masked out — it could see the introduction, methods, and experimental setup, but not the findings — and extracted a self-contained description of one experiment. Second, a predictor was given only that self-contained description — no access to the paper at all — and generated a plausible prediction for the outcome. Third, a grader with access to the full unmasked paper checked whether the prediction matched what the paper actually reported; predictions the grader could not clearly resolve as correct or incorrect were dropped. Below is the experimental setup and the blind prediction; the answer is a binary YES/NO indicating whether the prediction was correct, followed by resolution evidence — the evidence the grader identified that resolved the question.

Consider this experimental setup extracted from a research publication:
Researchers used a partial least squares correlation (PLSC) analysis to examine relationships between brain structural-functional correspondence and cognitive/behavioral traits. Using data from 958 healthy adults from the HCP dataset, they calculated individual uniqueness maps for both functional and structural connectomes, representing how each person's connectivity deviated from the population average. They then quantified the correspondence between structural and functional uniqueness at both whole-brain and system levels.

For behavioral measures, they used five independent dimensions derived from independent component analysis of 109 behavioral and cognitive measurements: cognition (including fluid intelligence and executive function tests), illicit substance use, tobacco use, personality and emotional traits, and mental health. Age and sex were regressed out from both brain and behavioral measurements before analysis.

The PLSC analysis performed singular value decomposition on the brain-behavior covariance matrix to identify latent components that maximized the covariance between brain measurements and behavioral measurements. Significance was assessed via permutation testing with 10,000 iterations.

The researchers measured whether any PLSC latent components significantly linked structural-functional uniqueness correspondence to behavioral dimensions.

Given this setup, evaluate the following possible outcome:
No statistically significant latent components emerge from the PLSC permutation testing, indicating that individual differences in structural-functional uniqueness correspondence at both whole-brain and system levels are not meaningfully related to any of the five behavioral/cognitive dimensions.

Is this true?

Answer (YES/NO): NO